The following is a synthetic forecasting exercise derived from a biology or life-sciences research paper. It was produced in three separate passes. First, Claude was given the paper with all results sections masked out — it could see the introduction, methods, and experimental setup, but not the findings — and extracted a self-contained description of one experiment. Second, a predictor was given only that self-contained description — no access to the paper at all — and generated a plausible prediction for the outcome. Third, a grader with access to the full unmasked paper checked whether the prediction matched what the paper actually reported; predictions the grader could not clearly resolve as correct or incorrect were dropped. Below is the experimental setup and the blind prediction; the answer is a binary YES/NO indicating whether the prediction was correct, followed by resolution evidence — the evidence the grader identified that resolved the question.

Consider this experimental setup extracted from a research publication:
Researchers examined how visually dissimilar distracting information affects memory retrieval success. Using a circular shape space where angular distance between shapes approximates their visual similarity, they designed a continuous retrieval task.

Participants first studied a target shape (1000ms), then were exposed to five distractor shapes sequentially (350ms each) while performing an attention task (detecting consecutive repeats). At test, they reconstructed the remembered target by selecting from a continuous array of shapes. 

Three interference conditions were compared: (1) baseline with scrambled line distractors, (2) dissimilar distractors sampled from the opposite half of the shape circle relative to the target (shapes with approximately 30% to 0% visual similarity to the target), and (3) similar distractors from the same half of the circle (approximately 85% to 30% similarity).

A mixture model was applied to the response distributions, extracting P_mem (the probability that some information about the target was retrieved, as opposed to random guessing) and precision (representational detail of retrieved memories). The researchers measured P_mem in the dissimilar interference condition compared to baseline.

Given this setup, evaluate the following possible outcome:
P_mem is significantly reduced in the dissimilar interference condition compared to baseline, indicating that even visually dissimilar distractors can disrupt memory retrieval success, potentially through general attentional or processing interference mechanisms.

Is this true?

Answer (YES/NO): YES